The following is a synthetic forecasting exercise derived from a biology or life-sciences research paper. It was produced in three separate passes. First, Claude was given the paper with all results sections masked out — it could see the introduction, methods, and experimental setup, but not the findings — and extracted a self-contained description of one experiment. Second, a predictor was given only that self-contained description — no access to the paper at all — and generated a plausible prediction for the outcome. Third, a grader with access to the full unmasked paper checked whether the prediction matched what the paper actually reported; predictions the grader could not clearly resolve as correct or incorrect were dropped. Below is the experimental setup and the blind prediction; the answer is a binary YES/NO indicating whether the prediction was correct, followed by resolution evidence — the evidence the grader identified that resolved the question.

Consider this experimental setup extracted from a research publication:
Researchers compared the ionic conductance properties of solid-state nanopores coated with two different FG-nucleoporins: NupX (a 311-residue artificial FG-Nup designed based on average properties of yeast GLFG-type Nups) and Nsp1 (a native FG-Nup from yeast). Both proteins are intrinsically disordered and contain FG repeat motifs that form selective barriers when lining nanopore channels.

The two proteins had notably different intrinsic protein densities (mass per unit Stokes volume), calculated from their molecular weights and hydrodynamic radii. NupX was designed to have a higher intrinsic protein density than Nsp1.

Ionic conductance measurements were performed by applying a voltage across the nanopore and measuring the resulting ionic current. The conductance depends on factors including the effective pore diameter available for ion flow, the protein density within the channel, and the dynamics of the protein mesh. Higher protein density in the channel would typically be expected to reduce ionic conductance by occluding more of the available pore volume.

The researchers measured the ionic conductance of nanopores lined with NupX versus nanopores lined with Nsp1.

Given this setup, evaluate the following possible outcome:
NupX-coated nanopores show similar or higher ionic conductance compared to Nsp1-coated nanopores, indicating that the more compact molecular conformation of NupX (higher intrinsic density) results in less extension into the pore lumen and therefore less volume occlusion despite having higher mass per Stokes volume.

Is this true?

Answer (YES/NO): YES